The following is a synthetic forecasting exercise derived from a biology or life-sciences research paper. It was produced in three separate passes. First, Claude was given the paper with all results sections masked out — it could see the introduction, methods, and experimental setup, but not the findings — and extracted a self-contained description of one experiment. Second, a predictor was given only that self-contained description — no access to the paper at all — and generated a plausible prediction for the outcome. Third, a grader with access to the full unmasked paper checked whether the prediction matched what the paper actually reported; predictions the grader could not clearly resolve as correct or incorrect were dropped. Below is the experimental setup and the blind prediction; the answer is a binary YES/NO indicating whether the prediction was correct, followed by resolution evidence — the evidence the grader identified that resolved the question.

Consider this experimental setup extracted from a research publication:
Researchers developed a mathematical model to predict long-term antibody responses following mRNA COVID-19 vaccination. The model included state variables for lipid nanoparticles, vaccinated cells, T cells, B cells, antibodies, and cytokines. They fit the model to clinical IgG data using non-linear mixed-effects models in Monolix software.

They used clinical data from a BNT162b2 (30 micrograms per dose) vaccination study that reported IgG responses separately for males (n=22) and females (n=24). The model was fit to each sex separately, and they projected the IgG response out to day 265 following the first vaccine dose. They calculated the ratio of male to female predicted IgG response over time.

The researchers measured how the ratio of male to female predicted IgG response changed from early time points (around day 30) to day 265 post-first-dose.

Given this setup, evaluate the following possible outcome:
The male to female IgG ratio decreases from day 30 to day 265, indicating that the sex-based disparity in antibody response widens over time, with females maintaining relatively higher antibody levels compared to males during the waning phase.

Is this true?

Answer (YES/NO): NO